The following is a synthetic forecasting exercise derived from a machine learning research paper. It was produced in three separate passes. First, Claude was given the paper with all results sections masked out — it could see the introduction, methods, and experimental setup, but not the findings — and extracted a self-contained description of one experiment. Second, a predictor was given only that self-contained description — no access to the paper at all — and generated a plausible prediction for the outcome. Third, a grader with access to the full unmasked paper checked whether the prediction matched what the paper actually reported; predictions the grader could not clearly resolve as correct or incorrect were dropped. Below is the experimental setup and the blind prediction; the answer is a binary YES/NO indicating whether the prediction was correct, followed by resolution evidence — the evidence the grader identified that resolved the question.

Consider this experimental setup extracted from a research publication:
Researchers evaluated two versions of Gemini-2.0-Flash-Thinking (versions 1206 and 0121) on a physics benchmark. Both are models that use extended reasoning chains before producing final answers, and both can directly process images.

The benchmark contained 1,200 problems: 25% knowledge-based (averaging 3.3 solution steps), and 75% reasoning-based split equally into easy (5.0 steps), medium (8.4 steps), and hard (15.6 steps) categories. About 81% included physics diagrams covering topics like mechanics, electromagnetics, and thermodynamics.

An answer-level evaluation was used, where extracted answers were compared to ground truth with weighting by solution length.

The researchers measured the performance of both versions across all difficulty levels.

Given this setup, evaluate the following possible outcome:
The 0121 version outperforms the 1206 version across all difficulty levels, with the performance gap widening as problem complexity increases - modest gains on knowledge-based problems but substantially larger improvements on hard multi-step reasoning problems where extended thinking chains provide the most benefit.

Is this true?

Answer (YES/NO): NO